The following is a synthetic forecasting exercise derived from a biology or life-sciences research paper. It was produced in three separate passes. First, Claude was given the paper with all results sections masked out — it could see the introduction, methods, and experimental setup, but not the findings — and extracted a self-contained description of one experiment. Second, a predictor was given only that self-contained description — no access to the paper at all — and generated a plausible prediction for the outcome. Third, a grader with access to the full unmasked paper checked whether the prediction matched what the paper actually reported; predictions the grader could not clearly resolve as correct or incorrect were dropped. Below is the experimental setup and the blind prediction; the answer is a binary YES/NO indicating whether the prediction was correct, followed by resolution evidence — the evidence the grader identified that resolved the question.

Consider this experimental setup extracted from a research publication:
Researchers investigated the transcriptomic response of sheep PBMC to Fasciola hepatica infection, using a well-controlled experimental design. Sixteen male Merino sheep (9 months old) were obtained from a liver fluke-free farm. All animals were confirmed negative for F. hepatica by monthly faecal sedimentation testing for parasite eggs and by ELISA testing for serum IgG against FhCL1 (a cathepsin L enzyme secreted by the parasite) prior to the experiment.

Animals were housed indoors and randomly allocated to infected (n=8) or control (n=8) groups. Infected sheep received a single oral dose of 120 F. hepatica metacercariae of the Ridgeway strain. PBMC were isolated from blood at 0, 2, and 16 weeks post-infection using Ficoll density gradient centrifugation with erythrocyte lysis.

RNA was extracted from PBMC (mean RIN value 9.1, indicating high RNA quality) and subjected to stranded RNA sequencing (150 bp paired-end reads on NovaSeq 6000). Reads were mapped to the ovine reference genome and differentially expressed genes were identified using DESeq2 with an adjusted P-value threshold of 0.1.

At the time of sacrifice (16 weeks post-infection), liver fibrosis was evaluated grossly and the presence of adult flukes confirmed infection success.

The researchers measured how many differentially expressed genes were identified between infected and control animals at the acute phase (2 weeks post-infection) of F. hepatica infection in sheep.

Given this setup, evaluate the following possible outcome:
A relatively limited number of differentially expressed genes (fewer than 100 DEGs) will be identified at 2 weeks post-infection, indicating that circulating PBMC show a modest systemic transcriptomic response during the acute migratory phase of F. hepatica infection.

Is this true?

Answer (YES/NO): NO